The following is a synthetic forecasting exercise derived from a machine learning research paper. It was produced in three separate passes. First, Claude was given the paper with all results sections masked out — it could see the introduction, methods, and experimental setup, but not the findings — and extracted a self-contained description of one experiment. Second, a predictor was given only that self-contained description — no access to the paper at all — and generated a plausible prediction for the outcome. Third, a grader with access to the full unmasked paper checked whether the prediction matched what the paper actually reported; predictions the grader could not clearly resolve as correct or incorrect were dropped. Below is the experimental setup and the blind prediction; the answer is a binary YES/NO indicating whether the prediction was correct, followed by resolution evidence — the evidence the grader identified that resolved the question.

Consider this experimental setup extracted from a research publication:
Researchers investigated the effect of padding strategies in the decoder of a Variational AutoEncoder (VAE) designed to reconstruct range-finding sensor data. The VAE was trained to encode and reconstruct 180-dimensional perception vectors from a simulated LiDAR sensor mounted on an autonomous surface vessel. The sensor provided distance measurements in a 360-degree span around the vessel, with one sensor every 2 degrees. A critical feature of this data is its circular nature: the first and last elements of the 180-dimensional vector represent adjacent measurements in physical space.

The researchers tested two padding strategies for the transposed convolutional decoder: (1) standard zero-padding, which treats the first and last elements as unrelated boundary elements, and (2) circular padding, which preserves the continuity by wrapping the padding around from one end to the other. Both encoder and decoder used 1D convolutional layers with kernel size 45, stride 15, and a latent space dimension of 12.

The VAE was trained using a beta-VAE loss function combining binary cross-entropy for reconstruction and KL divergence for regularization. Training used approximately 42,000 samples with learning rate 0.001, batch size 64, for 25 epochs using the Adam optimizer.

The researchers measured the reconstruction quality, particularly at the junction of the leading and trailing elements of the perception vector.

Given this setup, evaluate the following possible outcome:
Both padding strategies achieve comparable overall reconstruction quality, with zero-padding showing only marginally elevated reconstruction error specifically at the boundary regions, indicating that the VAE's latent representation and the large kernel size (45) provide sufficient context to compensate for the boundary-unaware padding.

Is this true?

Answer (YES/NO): NO